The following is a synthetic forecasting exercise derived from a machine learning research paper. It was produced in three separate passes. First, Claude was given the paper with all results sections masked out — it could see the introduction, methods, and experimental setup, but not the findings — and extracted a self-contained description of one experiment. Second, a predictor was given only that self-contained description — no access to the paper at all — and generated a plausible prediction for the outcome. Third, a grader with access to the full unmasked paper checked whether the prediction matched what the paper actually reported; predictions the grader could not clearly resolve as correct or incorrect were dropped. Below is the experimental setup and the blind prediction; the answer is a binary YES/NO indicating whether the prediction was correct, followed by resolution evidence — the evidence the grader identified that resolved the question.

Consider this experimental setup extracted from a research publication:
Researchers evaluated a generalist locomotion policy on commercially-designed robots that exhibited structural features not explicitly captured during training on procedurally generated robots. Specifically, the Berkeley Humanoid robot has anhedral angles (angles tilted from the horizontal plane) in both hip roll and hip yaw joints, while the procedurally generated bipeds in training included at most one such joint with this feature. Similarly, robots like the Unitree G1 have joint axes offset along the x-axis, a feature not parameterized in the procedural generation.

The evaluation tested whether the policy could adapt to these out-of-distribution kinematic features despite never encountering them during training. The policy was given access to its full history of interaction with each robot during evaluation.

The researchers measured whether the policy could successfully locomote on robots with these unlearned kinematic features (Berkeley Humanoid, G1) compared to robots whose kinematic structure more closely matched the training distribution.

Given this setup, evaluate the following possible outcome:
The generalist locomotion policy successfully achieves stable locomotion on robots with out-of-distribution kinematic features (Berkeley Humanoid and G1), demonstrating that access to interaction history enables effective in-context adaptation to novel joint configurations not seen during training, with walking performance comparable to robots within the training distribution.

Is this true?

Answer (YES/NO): YES